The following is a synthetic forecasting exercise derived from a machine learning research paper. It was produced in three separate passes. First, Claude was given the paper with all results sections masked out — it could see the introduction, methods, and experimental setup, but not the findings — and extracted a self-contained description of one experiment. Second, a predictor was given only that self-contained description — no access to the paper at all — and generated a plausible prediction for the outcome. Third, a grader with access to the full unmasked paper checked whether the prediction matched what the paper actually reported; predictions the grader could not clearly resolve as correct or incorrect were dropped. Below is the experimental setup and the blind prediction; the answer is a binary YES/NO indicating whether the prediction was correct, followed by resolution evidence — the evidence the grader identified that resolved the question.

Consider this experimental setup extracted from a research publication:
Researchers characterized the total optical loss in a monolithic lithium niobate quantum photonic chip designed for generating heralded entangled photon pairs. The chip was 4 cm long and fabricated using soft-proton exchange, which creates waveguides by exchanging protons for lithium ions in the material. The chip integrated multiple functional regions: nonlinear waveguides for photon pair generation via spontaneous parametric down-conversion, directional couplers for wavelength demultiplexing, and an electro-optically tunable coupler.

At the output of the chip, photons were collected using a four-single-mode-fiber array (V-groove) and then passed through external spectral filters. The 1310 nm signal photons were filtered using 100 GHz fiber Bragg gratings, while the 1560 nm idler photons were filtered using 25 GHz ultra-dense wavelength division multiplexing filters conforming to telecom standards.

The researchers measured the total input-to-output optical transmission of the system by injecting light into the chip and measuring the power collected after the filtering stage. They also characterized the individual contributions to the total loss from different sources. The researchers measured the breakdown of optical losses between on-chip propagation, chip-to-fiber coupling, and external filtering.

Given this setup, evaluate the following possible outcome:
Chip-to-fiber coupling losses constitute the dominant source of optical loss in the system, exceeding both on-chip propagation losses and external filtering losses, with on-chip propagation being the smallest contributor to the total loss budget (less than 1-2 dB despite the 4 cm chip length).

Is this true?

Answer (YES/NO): NO